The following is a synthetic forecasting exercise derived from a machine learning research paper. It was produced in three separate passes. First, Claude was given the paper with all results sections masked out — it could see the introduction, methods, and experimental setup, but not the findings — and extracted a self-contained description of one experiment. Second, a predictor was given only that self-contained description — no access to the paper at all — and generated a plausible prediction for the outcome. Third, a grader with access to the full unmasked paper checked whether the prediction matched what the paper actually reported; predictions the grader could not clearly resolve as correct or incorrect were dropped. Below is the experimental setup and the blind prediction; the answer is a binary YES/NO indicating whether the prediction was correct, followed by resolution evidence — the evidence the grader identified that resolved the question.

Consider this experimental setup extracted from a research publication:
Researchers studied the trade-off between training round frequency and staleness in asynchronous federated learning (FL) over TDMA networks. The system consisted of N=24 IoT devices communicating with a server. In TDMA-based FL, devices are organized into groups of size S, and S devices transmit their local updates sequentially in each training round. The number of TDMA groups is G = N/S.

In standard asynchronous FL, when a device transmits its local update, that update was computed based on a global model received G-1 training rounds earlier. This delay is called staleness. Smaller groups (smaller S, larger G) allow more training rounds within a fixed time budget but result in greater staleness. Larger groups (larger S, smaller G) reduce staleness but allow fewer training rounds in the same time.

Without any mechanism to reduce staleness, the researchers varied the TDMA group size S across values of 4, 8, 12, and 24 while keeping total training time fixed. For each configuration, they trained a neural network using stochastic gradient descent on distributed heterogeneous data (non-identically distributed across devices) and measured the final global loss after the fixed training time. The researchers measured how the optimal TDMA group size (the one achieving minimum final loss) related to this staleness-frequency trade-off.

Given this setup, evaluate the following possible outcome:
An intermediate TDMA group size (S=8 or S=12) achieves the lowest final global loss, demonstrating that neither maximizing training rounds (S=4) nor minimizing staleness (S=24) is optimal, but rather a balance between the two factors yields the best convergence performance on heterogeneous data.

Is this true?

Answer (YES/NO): YES